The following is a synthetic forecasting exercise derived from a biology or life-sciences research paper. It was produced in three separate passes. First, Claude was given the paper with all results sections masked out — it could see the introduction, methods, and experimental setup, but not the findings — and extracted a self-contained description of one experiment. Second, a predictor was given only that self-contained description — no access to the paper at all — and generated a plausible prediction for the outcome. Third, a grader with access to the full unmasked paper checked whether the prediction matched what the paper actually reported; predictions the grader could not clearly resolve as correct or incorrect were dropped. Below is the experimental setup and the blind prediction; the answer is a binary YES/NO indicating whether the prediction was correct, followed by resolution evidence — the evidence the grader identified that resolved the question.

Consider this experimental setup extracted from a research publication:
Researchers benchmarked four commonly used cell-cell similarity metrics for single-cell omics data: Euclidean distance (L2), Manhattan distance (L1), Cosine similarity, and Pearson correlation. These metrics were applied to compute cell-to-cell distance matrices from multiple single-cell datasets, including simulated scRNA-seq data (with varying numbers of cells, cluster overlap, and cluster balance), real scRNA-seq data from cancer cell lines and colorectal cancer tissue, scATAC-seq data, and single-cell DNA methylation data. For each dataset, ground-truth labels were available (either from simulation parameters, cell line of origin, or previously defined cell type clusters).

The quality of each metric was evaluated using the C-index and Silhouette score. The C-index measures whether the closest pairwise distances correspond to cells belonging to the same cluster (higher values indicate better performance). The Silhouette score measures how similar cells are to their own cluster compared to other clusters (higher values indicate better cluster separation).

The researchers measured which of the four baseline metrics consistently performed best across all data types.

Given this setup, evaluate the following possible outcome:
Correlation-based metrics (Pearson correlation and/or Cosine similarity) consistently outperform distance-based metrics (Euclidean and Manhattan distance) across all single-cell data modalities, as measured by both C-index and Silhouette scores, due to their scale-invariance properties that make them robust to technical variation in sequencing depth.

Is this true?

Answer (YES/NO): NO